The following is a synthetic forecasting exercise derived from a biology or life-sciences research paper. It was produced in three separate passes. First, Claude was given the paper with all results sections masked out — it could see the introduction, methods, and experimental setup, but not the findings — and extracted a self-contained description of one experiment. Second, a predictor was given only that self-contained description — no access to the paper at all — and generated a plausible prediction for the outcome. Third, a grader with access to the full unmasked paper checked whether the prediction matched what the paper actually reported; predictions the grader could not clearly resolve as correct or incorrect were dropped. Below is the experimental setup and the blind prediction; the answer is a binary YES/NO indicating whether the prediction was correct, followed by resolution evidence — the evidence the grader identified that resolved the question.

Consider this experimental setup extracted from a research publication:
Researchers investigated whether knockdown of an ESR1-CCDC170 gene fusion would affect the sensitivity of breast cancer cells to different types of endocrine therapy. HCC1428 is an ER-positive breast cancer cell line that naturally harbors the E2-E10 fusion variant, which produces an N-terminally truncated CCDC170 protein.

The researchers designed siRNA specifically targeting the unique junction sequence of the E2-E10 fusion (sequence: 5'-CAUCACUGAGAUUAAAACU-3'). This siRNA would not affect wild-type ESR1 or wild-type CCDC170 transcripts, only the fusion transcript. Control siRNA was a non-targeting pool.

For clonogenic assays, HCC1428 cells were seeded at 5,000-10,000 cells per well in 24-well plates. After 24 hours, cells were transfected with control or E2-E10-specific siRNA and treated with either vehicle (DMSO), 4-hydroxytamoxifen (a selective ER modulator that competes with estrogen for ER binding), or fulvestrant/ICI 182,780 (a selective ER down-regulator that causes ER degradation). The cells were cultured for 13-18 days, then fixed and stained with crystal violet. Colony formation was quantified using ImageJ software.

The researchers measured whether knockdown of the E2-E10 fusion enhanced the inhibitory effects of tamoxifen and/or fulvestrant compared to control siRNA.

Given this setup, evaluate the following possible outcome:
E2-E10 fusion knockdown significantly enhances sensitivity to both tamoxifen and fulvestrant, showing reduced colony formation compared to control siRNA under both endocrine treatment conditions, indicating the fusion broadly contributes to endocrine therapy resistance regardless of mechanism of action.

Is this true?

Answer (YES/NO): YES